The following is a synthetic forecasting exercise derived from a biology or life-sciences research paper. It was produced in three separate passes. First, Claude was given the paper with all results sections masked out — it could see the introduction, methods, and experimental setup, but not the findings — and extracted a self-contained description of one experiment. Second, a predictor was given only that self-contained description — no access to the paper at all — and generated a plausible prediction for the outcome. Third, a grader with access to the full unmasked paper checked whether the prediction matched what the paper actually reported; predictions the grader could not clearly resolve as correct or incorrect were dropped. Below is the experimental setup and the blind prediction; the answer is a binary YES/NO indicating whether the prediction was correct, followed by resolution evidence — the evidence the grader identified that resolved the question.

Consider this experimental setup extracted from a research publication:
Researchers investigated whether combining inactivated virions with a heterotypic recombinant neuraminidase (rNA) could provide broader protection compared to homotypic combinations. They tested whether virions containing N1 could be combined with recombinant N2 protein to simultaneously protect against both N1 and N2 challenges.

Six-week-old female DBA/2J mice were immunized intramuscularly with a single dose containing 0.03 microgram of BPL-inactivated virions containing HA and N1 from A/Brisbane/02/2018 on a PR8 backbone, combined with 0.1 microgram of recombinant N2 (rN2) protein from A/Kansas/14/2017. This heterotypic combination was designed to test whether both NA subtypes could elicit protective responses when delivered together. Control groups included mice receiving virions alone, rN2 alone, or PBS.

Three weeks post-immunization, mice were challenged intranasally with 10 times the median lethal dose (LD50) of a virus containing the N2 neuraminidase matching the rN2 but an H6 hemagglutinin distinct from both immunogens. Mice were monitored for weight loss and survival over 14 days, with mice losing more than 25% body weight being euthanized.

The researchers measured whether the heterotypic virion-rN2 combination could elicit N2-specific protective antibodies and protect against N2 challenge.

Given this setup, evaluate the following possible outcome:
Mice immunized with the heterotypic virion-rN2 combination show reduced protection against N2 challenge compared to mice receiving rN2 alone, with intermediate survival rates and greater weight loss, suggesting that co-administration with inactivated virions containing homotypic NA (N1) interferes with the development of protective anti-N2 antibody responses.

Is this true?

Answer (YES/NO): NO